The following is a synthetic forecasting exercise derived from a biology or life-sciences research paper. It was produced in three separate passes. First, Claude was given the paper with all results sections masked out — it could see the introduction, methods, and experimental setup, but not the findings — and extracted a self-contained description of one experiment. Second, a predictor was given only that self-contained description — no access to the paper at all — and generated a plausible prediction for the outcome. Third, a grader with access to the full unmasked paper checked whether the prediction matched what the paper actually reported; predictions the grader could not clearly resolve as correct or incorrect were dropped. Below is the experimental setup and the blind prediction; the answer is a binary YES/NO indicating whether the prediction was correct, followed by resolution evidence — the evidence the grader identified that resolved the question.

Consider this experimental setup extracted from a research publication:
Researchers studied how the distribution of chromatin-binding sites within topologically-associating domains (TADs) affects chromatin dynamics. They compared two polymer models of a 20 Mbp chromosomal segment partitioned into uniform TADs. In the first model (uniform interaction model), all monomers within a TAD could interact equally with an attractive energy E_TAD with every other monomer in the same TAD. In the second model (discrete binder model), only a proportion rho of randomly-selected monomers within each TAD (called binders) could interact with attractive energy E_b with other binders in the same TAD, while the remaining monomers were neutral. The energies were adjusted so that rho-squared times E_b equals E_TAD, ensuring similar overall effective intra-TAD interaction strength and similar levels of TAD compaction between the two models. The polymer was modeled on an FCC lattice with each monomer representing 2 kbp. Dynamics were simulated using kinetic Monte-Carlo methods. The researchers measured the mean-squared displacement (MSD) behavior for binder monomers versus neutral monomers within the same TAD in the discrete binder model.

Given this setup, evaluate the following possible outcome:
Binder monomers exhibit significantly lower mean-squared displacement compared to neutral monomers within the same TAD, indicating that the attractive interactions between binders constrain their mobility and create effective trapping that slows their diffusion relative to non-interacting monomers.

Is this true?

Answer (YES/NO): NO